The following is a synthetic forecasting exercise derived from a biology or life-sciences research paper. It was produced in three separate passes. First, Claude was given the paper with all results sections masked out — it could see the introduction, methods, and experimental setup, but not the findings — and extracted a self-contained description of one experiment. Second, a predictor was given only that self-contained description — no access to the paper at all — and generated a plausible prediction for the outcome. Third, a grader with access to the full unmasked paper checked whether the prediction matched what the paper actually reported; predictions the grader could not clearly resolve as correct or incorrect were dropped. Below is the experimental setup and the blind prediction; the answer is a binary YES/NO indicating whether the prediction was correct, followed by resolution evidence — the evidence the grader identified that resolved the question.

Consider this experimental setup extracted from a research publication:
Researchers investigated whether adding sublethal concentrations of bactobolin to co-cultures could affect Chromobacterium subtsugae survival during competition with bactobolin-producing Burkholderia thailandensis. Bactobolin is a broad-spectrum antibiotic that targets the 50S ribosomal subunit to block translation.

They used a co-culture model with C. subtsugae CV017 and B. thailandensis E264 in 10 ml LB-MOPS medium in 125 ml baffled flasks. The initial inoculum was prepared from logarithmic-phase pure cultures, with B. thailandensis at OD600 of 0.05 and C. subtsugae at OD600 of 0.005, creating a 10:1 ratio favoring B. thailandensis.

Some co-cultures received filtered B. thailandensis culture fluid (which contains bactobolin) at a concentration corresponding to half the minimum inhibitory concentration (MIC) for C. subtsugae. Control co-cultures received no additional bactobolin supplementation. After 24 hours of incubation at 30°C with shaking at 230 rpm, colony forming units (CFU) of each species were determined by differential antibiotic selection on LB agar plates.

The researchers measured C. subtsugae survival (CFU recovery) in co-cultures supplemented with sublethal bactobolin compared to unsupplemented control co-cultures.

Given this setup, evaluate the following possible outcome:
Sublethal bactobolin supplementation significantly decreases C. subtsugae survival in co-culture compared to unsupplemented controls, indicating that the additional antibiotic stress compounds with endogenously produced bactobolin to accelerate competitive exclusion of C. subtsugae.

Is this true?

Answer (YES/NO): NO